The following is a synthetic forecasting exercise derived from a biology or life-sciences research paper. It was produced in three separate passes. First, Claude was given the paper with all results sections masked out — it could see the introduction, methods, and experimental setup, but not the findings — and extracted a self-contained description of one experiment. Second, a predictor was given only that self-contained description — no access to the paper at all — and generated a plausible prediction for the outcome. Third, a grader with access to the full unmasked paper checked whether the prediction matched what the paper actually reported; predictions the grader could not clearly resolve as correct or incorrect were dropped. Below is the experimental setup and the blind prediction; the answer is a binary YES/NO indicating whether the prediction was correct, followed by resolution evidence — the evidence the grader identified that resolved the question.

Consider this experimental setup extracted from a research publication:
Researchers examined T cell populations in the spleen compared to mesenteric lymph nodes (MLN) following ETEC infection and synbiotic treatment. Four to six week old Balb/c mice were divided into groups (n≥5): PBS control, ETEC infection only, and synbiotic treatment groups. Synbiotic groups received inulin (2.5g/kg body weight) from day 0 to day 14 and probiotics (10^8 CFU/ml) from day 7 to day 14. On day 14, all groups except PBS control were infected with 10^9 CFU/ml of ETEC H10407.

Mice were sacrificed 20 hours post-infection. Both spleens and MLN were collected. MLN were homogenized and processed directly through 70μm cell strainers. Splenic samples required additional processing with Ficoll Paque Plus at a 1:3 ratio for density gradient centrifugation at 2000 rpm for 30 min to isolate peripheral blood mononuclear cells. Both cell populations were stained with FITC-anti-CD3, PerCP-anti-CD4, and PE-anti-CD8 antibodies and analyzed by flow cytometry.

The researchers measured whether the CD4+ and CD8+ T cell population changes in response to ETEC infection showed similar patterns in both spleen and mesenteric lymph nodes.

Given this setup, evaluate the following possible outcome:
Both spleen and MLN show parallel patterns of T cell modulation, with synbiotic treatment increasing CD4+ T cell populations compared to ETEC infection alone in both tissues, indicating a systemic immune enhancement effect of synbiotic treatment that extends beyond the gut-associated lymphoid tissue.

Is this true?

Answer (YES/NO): NO